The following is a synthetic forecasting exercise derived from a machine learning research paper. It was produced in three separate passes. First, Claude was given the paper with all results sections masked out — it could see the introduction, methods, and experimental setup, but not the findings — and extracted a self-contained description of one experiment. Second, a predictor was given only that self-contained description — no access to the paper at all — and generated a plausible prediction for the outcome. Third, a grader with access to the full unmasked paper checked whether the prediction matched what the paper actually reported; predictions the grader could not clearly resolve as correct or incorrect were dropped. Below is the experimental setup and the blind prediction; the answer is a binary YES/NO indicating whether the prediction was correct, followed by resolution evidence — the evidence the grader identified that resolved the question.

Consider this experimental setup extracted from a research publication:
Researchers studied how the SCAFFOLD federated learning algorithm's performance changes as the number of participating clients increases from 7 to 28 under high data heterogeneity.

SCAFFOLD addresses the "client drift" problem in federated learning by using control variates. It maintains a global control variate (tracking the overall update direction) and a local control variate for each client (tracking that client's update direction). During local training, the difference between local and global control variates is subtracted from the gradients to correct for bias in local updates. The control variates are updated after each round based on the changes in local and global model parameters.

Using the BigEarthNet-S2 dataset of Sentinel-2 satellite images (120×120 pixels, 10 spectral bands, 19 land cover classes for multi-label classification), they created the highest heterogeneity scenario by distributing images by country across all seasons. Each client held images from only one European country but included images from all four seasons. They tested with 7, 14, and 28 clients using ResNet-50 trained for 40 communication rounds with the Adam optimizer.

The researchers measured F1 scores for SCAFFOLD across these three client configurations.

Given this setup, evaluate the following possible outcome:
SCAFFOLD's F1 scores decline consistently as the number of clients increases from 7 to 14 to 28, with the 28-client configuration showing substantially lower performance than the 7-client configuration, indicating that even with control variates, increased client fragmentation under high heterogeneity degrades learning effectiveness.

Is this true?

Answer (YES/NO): YES